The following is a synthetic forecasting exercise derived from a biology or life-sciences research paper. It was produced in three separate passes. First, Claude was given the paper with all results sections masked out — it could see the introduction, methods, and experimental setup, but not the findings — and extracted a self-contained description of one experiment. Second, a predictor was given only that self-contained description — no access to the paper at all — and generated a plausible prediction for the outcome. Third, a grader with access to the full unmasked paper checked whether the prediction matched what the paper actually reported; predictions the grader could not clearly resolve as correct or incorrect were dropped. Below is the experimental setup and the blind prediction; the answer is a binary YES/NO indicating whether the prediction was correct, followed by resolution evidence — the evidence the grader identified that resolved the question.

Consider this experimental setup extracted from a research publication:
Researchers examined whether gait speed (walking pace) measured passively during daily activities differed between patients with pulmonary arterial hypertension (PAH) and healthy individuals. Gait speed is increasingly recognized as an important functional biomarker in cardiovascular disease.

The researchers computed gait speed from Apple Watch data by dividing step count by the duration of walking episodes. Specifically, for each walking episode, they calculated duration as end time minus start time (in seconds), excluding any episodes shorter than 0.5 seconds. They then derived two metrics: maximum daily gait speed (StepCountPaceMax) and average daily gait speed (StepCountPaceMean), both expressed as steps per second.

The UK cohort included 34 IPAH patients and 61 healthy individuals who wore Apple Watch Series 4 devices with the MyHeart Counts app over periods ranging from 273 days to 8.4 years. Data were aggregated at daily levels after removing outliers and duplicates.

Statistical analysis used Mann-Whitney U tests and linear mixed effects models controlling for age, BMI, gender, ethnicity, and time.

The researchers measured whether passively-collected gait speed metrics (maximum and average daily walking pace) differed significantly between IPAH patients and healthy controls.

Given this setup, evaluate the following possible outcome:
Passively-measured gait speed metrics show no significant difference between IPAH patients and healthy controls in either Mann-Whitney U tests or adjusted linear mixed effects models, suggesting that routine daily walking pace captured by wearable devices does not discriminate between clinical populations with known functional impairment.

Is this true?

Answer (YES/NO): NO